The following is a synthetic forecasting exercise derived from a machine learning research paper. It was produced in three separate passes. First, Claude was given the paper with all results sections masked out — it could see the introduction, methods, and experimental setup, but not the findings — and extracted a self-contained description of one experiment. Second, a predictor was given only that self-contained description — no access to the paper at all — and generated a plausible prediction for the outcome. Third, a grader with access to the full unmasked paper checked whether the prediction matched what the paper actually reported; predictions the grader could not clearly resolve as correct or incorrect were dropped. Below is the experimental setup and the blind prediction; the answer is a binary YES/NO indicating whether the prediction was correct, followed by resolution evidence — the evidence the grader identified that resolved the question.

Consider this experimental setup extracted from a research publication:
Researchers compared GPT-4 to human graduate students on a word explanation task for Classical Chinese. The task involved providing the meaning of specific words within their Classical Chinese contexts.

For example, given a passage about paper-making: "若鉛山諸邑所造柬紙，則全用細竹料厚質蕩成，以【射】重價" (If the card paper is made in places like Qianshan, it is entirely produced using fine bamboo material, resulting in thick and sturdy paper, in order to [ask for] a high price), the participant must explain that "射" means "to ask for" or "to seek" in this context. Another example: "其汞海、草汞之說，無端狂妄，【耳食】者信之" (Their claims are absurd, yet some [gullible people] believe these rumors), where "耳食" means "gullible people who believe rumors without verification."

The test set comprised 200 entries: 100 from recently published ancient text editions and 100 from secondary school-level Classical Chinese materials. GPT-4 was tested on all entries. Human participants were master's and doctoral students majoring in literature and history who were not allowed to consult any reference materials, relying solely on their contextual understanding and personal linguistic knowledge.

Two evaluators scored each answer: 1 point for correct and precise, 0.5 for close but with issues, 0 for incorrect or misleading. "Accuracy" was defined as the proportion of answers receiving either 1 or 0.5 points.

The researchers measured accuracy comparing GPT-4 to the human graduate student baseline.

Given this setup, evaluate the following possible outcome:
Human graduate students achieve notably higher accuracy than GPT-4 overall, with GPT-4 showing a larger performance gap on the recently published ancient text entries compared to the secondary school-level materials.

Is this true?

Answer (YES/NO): NO